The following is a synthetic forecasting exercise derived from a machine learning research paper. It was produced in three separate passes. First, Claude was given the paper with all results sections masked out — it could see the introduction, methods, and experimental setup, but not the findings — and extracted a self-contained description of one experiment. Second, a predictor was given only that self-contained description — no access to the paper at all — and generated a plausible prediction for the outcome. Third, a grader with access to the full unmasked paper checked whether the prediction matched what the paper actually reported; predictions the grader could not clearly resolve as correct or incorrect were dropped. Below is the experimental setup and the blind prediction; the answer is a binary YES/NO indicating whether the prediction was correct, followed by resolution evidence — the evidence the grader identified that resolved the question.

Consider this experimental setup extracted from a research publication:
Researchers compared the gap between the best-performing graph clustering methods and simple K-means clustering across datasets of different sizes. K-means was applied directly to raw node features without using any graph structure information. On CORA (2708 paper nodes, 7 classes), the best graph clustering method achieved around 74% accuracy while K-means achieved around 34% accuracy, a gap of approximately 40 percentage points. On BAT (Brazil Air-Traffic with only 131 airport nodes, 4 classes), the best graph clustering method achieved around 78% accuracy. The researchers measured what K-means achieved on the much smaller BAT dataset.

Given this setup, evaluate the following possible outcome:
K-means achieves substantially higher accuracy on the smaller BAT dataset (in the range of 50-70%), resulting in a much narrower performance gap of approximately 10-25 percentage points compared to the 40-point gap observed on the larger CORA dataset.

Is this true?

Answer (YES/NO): NO